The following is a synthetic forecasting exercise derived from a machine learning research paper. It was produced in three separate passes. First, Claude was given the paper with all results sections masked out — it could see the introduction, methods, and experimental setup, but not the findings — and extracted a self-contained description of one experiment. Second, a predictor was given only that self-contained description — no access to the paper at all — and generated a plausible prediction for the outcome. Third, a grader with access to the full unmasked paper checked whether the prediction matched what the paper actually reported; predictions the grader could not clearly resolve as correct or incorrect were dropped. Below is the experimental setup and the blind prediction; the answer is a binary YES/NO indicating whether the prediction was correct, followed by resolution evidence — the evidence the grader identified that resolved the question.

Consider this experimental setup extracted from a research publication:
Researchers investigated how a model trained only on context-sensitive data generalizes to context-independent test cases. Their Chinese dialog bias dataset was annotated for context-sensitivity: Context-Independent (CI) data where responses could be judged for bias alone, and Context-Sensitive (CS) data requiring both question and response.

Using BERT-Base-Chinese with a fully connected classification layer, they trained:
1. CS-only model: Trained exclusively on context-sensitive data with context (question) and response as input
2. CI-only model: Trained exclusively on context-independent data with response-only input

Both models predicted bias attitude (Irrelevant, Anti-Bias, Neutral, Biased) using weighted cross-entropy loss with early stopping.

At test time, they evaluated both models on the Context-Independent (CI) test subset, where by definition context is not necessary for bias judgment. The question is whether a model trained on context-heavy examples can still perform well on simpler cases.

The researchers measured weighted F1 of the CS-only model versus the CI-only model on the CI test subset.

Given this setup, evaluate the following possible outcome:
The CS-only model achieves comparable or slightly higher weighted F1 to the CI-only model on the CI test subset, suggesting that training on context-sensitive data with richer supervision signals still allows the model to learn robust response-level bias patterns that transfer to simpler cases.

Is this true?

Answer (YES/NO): NO